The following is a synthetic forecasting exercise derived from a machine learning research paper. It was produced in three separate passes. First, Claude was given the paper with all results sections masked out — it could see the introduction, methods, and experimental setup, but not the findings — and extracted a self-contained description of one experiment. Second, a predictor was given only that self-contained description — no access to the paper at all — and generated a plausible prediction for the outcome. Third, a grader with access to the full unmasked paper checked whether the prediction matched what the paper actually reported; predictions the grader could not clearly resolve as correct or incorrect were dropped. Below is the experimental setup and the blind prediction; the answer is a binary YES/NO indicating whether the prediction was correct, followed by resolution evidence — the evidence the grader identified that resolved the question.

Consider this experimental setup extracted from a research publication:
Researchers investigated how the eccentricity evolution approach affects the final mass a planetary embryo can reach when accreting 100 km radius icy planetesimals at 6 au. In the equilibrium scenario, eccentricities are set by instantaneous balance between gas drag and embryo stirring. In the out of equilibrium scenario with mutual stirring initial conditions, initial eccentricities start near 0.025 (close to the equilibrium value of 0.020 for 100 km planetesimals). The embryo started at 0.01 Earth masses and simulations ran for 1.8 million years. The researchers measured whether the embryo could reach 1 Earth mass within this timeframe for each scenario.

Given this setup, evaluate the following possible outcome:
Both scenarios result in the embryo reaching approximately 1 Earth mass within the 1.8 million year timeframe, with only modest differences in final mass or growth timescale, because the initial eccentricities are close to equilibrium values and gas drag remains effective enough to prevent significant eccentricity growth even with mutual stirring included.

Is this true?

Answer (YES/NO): NO